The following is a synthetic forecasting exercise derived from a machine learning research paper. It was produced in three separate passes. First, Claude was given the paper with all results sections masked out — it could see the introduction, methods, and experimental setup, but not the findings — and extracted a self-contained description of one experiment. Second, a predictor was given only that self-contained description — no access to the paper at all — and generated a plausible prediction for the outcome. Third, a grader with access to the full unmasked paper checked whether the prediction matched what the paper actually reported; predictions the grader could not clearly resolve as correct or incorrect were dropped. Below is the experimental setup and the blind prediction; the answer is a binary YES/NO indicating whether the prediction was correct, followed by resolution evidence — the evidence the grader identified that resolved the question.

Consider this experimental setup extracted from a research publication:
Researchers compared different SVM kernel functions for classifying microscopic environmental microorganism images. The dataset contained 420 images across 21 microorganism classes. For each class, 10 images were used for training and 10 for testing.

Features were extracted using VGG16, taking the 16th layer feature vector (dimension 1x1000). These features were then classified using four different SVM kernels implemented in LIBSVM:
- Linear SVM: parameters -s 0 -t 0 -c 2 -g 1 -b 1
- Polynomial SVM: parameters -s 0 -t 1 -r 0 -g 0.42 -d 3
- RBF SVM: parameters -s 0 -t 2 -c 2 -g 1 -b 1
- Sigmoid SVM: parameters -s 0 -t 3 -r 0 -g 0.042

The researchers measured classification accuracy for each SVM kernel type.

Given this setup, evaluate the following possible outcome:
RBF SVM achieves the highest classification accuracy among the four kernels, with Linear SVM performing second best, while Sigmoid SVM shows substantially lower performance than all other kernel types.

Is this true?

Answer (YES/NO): NO